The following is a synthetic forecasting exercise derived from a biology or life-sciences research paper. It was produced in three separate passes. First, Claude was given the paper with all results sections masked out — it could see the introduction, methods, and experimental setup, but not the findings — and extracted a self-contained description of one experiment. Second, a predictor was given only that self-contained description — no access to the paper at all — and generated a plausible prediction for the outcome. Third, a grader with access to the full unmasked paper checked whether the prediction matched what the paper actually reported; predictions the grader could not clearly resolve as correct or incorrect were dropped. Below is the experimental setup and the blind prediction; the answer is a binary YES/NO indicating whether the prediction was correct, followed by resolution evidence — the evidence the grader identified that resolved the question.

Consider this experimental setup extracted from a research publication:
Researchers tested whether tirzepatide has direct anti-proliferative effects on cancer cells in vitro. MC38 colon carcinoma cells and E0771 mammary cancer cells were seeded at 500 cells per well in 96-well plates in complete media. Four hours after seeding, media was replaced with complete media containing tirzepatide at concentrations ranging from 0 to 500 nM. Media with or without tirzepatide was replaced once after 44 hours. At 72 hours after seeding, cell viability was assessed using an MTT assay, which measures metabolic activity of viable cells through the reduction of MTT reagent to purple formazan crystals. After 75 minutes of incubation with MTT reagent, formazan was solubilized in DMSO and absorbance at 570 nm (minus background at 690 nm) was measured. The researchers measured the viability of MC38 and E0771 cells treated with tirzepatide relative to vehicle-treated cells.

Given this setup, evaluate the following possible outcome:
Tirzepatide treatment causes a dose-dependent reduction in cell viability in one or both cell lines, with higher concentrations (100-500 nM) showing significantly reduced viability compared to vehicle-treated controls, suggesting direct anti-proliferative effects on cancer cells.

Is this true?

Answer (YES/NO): NO